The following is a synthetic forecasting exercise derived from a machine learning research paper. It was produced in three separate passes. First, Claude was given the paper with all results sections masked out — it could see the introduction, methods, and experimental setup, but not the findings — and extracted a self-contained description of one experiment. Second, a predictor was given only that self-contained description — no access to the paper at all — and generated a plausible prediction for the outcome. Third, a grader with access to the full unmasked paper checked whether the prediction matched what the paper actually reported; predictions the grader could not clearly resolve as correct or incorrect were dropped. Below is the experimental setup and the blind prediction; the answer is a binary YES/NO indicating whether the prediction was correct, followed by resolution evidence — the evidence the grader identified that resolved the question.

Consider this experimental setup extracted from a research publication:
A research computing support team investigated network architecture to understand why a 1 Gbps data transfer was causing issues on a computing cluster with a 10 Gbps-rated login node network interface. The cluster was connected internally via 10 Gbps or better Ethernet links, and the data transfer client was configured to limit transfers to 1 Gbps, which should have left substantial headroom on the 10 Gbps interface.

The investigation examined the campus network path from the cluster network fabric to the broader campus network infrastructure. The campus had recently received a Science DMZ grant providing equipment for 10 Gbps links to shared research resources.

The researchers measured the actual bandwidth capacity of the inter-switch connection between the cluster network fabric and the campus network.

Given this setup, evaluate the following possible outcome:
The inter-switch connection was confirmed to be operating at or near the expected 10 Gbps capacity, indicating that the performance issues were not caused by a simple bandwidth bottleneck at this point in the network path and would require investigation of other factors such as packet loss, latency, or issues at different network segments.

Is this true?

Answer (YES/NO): NO